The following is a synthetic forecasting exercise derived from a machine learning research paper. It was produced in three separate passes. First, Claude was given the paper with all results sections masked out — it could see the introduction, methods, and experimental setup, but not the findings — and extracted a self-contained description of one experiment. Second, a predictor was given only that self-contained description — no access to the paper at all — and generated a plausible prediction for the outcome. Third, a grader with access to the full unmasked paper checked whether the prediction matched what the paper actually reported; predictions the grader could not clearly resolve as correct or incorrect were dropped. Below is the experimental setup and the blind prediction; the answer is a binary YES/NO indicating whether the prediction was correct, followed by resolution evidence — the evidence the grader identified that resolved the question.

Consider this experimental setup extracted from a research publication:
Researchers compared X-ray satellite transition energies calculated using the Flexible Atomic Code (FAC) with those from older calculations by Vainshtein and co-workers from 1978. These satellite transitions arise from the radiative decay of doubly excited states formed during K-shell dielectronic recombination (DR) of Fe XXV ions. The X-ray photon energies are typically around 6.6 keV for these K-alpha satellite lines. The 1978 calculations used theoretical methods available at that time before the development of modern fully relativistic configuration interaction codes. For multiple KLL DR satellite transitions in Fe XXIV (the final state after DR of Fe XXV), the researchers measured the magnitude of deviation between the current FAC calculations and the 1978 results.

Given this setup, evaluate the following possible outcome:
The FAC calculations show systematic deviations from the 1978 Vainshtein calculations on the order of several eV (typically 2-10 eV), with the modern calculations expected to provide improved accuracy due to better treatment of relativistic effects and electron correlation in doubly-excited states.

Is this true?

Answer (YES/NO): NO